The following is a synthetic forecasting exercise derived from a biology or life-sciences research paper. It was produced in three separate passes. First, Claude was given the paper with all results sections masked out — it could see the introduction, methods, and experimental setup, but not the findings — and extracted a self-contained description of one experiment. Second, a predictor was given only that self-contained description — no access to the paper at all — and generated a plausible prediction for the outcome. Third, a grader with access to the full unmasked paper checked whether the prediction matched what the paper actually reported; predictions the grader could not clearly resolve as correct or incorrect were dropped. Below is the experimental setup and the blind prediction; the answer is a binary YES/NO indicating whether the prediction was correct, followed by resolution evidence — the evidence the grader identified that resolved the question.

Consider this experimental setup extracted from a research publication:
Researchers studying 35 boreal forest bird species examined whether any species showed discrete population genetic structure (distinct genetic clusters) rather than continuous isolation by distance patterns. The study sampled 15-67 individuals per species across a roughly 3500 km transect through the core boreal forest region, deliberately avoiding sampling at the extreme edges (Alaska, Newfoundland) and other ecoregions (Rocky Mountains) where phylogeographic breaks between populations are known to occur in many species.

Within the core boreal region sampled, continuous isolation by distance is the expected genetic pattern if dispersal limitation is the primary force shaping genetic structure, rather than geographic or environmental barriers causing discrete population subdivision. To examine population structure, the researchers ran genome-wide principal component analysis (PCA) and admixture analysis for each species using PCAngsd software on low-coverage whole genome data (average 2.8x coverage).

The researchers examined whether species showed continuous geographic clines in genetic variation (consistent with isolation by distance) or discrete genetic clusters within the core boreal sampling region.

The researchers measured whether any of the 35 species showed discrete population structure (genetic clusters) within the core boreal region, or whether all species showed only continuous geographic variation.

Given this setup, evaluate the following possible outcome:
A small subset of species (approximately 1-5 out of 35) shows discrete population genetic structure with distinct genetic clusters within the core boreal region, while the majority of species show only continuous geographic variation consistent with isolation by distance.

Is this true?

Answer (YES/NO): NO